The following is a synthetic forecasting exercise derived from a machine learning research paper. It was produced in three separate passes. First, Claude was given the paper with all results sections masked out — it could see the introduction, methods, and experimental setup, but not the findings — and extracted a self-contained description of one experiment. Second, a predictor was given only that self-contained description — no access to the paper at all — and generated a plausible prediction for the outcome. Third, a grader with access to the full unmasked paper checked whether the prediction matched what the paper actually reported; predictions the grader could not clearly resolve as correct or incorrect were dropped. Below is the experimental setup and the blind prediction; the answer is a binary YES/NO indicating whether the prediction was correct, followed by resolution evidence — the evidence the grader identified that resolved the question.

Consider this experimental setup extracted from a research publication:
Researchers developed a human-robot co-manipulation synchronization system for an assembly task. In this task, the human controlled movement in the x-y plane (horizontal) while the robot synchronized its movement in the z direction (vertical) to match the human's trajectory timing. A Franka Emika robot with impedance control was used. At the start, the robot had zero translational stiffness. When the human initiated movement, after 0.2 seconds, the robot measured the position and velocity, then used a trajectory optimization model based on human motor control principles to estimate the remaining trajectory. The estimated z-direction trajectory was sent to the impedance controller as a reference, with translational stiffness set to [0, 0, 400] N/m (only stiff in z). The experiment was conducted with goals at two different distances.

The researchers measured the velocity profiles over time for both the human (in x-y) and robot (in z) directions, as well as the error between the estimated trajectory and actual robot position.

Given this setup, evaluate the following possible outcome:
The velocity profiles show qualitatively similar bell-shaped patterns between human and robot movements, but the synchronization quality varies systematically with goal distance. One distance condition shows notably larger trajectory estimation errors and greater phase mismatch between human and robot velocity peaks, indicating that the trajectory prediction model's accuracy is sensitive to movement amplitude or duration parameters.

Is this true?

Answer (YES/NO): NO